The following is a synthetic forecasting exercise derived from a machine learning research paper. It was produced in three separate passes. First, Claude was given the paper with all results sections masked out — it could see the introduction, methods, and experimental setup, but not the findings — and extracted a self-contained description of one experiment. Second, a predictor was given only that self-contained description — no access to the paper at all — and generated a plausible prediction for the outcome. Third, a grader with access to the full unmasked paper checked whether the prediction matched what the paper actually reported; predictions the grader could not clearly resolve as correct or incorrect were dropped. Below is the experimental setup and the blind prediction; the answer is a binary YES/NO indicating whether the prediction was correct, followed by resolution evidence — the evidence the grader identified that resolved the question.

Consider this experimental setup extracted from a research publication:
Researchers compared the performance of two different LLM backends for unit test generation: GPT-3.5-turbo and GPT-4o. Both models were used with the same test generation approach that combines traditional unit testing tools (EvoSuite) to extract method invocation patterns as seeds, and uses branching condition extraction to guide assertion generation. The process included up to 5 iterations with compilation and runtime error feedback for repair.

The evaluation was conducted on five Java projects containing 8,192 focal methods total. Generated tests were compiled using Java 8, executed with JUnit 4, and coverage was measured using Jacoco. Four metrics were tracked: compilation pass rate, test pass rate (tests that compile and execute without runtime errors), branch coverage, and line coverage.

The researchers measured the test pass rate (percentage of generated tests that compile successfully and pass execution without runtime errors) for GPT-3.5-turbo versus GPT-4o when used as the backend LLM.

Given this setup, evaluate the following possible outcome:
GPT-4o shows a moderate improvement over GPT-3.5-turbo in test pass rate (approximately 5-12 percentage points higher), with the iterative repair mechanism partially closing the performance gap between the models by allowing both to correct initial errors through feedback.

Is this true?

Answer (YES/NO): NO